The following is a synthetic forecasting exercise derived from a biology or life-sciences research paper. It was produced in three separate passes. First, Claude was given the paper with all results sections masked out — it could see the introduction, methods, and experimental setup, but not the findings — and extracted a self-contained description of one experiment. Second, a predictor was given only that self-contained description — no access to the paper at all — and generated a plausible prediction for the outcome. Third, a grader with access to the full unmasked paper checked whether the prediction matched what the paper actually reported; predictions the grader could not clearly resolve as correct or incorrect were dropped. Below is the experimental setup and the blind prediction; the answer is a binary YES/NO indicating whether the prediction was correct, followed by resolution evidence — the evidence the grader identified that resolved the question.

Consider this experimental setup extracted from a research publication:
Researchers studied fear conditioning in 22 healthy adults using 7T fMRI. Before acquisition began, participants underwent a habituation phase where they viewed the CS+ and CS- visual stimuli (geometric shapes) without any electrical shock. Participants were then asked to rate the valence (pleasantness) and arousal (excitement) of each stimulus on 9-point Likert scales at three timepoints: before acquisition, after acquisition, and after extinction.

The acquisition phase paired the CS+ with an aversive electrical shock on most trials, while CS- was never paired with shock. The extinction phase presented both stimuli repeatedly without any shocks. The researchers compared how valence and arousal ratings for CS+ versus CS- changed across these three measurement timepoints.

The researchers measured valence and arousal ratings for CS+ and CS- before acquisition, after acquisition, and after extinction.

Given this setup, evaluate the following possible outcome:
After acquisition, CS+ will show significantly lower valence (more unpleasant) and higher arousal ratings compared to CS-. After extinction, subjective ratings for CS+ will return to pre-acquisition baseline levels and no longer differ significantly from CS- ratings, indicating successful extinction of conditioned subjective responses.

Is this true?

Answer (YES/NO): NO